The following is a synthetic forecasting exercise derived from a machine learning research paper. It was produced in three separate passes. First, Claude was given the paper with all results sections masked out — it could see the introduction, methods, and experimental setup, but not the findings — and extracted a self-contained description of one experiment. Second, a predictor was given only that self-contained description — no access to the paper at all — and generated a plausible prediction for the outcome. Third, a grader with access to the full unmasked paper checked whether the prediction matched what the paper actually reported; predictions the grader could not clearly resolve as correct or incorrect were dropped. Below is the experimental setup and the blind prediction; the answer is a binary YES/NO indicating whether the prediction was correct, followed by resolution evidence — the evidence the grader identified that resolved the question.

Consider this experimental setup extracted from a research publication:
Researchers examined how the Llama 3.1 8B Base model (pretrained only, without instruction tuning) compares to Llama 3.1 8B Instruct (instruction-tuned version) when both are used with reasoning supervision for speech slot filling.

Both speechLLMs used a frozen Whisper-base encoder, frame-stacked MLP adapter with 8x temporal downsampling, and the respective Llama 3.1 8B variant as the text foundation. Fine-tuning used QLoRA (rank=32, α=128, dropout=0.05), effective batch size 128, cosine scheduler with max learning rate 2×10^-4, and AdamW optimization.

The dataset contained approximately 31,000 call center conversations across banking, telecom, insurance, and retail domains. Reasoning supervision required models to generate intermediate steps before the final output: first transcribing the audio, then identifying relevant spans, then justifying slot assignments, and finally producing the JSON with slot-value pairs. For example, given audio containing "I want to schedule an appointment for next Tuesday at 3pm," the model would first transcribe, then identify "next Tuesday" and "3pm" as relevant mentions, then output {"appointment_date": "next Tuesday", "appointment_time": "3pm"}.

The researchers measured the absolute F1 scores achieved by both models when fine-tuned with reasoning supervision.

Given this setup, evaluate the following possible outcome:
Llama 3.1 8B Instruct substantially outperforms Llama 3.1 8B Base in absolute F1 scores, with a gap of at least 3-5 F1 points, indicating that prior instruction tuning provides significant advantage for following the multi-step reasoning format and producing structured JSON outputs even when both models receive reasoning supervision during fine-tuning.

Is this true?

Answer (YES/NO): NO